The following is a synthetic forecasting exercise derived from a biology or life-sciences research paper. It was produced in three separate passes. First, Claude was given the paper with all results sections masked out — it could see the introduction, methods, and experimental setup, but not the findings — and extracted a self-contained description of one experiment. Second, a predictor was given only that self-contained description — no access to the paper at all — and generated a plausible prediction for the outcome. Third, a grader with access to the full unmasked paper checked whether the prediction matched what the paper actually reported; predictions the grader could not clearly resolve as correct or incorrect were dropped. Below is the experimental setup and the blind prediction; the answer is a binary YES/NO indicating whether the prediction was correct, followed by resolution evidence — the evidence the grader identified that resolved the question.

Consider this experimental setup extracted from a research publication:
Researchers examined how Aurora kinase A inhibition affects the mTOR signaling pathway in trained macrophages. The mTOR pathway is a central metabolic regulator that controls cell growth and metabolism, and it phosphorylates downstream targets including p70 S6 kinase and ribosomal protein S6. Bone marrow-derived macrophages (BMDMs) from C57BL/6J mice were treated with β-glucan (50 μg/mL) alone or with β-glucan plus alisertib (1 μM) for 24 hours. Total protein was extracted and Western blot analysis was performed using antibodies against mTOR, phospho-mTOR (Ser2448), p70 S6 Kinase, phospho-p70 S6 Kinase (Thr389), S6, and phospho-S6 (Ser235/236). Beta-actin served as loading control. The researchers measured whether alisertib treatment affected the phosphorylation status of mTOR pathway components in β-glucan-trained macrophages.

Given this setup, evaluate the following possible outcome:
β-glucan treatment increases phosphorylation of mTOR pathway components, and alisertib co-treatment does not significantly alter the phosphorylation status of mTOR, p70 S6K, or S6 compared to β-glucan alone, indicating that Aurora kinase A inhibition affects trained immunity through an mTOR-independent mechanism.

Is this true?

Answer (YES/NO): NO